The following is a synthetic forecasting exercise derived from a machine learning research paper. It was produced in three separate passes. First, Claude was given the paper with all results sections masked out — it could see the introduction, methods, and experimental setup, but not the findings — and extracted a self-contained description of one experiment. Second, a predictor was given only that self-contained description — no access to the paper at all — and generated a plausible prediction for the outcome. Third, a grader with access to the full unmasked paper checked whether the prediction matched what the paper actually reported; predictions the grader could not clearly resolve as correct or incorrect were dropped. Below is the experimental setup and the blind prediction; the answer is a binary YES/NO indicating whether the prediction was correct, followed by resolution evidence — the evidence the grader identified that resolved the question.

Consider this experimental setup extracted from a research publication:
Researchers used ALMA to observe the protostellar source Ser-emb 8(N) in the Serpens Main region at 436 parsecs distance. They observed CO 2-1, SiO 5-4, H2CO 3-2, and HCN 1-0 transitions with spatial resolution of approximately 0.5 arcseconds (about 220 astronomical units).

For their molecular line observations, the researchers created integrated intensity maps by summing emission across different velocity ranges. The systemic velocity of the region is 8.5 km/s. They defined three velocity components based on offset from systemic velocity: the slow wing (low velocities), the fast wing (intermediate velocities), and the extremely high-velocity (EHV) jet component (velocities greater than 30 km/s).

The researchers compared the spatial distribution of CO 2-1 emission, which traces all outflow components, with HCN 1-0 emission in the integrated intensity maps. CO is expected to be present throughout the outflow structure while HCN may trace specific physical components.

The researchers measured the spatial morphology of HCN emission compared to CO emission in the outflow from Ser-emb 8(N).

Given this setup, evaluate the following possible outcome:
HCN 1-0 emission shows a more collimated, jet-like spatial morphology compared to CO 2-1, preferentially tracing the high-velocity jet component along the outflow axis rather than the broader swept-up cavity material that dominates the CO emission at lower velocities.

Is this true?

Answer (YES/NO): NO